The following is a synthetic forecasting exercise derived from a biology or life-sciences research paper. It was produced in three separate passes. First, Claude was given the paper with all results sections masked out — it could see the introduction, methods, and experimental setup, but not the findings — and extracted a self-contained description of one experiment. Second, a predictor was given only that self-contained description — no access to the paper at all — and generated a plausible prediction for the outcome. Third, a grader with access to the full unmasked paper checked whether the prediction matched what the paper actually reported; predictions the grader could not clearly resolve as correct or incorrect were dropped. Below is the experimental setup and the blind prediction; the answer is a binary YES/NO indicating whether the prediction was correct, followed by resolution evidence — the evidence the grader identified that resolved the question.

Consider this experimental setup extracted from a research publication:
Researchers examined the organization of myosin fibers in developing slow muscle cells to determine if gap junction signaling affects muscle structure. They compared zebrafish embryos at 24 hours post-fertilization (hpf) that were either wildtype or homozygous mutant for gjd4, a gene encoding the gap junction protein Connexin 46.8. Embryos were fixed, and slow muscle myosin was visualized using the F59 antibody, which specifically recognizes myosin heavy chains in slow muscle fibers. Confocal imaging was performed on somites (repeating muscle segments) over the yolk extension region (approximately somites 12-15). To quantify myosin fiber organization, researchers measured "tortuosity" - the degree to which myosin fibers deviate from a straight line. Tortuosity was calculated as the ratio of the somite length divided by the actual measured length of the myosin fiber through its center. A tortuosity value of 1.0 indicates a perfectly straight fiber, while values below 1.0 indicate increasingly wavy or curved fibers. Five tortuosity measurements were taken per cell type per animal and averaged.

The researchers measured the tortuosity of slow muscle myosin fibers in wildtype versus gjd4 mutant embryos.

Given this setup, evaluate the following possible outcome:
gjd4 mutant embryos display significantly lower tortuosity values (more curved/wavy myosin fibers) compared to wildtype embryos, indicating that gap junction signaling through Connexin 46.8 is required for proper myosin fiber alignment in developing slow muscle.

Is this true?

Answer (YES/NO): NO